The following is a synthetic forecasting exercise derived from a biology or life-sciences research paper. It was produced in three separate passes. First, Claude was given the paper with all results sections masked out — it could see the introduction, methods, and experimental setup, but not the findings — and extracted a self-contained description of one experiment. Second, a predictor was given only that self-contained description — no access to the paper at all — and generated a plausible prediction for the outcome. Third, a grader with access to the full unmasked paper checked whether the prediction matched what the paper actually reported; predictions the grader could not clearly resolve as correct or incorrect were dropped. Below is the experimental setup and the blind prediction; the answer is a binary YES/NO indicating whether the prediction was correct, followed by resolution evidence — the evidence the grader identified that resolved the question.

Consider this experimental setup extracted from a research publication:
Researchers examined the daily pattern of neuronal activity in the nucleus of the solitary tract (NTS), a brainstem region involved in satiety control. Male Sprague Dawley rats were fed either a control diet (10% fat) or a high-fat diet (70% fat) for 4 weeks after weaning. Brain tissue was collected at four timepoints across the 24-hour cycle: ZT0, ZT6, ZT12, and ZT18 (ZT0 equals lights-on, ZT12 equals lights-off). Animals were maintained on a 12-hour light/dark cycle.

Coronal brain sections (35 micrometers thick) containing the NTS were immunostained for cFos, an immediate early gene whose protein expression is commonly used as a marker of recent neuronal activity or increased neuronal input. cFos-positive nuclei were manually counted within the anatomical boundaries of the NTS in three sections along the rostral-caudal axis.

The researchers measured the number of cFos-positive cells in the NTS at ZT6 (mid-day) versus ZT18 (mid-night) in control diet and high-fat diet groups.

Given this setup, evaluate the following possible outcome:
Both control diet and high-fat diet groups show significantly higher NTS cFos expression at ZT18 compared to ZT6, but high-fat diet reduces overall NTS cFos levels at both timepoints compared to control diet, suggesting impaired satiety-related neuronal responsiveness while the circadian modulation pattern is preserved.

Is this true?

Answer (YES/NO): NO